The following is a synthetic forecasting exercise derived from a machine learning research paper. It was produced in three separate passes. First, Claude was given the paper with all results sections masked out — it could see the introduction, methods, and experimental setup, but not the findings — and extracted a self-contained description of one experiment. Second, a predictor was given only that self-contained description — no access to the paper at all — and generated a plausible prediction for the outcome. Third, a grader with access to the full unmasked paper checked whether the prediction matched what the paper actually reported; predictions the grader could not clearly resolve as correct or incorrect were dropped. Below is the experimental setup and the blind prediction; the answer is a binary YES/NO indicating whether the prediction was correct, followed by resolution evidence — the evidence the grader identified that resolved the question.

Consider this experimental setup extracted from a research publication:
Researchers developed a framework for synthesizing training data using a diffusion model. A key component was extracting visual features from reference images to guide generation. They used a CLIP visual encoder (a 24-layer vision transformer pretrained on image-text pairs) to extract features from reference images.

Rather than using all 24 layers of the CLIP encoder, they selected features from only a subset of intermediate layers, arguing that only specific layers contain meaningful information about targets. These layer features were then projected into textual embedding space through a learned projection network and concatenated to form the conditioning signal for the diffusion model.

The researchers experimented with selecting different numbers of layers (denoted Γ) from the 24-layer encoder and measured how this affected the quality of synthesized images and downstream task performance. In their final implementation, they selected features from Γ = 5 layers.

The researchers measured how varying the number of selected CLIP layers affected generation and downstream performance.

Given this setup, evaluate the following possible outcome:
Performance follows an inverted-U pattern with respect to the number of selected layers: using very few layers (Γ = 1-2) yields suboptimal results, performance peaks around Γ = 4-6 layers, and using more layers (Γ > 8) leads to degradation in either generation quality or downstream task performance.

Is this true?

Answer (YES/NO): NO